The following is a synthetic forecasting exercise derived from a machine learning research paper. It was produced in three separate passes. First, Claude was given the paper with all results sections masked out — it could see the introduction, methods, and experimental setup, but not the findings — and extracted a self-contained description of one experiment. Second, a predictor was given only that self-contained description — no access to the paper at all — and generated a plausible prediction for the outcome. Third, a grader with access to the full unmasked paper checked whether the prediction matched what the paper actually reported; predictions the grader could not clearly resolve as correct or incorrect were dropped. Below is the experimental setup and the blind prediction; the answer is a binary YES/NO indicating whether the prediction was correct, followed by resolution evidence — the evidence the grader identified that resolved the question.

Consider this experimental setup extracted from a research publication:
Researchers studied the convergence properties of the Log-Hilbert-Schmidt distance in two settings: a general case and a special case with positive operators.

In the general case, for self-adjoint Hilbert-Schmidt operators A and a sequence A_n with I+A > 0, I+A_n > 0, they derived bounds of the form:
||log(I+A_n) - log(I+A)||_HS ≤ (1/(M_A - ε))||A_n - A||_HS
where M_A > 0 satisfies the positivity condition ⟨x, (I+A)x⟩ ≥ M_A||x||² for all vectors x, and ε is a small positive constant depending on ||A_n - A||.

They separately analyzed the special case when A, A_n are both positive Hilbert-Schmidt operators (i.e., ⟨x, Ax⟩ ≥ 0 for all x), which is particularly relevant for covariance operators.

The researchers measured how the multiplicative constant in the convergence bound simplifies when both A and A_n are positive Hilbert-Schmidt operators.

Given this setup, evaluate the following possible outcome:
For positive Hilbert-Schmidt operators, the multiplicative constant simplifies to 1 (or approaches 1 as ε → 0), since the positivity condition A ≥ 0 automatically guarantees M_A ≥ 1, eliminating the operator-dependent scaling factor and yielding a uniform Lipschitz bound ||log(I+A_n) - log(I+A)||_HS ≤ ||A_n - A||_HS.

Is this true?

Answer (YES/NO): YES